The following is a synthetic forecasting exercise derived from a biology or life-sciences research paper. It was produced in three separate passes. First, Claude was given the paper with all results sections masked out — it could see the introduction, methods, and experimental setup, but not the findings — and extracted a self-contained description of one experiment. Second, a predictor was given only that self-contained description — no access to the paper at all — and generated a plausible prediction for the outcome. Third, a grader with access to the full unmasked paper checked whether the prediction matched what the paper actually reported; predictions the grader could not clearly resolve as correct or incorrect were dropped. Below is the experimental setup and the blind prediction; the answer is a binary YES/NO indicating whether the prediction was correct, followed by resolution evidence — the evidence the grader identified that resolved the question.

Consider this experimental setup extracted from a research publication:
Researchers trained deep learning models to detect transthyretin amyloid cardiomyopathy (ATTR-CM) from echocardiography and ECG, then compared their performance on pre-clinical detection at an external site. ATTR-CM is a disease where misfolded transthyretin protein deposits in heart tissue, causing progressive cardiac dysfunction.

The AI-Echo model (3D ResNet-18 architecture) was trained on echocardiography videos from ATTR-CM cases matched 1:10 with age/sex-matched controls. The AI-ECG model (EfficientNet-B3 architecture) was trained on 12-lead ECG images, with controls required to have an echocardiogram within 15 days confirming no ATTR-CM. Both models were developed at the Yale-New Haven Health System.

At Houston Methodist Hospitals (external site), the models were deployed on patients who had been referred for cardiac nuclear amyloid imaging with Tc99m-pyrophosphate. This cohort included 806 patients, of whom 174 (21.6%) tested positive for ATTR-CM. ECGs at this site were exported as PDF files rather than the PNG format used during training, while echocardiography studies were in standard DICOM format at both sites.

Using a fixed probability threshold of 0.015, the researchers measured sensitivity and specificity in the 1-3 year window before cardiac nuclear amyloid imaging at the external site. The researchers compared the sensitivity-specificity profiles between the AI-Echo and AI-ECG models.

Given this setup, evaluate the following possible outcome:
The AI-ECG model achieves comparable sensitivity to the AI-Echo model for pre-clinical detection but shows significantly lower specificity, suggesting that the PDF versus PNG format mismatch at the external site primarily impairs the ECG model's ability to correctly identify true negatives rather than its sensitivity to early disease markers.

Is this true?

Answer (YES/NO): NO